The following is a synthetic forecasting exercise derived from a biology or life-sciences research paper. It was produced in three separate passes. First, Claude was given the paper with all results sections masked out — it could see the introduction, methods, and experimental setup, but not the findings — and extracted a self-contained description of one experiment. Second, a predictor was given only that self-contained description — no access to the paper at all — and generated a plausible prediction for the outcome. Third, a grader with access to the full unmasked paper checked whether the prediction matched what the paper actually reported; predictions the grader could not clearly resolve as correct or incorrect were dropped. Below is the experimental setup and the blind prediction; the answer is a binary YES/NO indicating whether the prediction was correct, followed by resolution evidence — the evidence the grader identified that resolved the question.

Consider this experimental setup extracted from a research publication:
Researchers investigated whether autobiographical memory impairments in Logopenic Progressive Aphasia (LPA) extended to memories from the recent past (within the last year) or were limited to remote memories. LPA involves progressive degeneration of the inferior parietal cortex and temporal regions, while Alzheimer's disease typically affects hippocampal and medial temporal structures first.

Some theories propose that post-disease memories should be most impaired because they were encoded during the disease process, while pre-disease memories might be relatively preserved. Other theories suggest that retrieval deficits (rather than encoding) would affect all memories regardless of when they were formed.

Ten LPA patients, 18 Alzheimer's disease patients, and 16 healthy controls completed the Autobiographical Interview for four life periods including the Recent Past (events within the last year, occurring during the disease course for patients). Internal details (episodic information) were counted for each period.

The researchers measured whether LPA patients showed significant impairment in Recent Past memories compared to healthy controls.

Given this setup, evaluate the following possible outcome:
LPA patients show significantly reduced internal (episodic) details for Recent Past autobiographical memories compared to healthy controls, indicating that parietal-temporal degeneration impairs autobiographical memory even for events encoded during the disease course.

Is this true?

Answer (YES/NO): YES